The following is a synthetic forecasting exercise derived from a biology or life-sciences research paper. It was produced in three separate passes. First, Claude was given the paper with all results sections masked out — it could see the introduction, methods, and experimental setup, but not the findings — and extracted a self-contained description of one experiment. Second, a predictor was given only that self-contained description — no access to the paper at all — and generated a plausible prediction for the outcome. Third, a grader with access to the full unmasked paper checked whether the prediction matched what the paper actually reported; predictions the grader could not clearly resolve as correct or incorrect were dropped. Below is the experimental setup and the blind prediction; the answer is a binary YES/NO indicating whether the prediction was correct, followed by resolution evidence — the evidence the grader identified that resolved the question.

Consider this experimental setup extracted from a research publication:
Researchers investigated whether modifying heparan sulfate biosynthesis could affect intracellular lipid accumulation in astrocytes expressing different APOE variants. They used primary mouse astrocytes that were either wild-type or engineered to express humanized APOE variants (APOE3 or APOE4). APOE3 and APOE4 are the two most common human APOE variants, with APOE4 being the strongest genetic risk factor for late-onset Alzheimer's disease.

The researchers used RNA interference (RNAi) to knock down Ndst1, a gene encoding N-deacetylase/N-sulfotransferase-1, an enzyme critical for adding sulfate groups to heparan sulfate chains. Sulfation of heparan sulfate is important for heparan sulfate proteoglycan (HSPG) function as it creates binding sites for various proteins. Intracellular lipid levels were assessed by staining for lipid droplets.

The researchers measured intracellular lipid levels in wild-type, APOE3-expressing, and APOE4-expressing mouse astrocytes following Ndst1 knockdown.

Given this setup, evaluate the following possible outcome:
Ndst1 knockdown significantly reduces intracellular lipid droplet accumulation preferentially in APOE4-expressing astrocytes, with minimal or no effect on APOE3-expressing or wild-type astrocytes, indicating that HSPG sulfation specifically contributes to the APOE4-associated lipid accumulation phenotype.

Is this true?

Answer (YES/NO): NO